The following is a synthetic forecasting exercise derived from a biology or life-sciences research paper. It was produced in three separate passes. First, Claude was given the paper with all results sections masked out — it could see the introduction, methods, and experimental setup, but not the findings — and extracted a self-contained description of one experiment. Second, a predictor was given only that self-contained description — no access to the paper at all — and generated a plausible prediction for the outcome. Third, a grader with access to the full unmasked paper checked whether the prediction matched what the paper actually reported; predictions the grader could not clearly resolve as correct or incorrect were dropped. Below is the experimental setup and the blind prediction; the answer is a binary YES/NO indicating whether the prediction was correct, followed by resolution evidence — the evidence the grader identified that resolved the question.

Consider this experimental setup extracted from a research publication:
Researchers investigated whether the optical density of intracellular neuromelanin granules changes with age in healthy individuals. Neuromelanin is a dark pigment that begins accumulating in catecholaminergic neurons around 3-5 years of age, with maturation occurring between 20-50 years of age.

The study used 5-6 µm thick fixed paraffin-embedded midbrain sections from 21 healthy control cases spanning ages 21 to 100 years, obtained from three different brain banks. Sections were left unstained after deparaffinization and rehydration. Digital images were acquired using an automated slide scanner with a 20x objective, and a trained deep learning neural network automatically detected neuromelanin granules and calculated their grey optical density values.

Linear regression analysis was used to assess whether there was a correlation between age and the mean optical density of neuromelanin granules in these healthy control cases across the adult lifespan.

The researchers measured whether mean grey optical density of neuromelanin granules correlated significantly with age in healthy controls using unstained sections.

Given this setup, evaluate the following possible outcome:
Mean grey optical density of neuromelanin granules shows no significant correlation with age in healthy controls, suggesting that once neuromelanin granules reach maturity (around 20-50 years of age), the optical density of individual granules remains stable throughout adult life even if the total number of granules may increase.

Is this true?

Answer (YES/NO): NO